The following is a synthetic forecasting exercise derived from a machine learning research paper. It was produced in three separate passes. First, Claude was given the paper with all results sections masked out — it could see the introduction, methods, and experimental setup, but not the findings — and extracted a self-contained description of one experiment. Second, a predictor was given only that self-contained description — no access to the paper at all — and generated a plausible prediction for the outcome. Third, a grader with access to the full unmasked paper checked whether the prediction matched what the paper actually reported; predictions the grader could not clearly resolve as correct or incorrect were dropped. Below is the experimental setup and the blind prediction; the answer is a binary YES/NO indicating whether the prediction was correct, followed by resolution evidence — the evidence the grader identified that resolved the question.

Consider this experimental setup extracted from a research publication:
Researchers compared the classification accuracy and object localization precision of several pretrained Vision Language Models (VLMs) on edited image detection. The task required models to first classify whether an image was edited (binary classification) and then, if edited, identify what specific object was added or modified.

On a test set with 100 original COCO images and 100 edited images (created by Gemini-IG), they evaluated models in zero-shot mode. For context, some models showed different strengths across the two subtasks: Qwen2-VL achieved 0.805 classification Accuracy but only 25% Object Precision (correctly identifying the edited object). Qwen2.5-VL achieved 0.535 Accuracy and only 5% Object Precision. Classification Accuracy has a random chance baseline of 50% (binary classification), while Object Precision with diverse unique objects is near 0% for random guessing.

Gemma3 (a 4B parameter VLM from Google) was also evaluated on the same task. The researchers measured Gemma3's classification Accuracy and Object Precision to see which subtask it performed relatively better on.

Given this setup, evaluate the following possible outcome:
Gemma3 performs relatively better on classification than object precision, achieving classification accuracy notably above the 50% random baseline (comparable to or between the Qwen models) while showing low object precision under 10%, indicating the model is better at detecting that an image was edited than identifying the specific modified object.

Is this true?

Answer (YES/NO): NO